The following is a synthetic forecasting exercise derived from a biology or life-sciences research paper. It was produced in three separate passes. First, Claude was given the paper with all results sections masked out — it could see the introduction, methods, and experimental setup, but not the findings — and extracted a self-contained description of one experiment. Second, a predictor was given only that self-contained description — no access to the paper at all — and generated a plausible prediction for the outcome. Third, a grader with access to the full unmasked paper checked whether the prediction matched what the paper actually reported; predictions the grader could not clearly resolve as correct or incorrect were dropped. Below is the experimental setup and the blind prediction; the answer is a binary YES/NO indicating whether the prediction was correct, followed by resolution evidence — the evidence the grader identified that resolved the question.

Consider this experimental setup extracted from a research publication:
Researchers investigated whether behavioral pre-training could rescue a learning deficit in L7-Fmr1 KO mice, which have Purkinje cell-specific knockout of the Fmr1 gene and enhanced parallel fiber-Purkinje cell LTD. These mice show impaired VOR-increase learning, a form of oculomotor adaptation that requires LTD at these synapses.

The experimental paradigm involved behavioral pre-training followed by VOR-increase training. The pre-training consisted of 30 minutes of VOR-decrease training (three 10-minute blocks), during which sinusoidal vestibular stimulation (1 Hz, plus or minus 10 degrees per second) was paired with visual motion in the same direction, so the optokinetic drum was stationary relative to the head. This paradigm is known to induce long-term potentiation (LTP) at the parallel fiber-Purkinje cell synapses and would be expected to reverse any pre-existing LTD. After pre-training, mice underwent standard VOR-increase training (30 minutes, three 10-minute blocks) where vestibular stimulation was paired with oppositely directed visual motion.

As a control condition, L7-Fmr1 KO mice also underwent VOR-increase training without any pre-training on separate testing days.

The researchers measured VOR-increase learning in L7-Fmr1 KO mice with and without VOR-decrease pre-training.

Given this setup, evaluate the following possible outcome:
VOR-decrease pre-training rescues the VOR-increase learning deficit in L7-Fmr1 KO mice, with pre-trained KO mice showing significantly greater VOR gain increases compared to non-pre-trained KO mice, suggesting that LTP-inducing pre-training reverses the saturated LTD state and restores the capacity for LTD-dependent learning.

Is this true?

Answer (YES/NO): YES